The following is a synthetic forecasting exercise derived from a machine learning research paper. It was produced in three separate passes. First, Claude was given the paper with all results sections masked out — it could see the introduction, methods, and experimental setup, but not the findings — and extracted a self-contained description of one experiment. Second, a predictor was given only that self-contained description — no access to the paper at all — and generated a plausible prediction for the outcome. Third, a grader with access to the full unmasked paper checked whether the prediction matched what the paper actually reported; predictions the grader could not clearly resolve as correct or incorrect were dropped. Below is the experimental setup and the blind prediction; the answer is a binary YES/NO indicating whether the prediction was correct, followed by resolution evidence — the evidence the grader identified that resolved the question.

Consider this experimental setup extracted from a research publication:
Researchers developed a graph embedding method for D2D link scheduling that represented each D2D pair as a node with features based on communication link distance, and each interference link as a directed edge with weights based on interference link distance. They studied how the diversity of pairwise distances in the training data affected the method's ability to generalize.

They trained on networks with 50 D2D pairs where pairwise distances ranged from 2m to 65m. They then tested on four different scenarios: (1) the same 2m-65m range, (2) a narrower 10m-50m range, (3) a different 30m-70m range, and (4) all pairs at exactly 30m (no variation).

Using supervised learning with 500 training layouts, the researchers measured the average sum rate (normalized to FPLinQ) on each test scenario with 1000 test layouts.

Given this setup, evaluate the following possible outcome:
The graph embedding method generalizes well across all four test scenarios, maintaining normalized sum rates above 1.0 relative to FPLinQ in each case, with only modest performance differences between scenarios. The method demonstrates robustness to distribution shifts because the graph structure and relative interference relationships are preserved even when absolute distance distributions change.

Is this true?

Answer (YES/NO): NO